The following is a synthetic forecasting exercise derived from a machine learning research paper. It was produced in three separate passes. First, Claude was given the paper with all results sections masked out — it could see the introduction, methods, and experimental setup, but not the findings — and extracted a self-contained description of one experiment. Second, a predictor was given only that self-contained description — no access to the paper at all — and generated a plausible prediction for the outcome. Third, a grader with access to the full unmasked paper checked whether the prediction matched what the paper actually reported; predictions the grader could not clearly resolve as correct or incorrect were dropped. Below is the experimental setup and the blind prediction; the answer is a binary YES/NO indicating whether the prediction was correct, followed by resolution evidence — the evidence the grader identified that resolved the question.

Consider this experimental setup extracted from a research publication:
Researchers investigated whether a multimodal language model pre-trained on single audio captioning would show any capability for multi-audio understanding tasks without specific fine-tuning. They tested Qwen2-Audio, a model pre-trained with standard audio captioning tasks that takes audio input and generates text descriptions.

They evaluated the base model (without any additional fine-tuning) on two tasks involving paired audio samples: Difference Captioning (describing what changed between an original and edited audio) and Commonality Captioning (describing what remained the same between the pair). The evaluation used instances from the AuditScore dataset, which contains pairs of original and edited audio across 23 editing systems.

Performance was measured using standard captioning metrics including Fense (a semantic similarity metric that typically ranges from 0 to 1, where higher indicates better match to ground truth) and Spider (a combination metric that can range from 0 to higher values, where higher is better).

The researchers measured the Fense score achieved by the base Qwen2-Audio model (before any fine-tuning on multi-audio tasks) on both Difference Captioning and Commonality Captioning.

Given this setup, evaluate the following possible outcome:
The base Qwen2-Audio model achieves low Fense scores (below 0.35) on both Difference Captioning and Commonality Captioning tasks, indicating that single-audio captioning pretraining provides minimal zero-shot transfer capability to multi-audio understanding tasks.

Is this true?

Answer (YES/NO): YES